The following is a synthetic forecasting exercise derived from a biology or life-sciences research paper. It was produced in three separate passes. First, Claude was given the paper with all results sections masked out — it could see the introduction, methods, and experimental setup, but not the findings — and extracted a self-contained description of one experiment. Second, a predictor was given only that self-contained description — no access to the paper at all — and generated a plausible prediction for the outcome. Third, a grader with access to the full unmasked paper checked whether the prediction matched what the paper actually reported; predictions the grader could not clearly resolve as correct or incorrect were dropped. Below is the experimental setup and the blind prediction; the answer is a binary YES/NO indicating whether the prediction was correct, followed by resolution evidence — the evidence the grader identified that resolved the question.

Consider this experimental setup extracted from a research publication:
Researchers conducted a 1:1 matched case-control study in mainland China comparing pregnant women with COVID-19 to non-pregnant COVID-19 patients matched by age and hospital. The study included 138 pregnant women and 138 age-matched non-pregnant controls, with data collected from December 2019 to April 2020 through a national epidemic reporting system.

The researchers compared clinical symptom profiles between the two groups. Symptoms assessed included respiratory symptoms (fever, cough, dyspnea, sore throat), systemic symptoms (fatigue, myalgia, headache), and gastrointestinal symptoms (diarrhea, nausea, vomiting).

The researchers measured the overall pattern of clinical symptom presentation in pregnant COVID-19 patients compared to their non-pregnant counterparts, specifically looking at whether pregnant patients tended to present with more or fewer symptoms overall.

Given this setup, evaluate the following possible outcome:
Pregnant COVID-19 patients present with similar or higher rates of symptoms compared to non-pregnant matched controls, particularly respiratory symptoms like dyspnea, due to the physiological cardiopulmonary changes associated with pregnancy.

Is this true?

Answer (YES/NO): NO